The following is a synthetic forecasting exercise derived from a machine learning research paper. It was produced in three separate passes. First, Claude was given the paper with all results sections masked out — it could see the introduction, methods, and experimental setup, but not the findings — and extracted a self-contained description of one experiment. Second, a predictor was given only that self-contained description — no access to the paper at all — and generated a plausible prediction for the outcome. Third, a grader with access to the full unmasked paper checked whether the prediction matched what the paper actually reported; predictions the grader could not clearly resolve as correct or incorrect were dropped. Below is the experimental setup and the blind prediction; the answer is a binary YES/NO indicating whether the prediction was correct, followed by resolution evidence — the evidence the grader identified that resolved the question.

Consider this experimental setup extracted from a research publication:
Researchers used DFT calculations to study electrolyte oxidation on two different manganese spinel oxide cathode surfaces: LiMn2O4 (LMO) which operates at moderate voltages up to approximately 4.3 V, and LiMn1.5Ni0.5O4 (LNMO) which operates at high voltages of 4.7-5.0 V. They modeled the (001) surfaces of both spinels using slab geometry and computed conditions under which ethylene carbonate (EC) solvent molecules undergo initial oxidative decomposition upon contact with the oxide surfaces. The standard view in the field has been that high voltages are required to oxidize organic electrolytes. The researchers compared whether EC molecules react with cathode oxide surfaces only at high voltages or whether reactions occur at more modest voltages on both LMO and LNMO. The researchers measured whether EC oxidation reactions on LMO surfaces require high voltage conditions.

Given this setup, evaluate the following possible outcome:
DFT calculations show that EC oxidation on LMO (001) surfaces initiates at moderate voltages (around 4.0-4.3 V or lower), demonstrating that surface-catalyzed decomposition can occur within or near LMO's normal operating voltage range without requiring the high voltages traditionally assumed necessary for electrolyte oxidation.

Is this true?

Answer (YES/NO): YES